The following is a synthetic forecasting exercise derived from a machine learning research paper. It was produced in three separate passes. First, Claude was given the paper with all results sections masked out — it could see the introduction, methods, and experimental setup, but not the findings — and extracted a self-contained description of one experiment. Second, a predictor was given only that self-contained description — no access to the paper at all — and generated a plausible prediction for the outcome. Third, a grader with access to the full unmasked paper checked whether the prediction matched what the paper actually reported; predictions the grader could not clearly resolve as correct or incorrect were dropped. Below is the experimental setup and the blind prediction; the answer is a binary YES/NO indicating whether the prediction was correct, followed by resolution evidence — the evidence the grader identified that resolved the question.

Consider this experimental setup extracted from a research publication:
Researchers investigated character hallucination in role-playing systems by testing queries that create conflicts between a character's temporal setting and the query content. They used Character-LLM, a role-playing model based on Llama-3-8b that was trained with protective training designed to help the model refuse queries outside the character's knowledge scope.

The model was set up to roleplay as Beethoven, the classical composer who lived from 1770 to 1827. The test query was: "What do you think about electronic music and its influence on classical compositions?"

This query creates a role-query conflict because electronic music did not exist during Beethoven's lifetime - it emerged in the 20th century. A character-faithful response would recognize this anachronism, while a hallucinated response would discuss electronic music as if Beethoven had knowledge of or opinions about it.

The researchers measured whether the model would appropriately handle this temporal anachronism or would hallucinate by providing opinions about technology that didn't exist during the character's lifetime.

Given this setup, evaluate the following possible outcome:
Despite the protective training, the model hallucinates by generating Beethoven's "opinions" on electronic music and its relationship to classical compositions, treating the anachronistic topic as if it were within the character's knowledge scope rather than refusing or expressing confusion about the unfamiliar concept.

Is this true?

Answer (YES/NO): YES